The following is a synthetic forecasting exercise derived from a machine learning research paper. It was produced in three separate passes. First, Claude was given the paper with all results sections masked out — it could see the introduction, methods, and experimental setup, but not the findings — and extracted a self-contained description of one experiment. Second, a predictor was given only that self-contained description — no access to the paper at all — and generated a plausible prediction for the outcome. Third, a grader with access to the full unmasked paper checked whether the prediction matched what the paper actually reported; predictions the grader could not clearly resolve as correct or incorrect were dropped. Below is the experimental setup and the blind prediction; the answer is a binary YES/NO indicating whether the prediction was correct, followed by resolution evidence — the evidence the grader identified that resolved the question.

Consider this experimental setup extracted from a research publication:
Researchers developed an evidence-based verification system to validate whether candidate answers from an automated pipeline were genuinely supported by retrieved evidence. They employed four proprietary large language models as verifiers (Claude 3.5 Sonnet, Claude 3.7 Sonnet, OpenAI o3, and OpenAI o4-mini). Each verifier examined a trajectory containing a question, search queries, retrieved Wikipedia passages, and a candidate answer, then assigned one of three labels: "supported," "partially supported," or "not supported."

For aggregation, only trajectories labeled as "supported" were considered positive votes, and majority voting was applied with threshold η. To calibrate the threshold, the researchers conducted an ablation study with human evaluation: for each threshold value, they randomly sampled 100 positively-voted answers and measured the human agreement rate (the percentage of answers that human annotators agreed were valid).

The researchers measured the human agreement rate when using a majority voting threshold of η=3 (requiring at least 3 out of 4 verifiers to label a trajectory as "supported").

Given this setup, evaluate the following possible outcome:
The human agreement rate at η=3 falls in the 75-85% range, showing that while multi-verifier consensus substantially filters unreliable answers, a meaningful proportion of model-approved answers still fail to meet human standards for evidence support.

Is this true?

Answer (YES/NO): NO